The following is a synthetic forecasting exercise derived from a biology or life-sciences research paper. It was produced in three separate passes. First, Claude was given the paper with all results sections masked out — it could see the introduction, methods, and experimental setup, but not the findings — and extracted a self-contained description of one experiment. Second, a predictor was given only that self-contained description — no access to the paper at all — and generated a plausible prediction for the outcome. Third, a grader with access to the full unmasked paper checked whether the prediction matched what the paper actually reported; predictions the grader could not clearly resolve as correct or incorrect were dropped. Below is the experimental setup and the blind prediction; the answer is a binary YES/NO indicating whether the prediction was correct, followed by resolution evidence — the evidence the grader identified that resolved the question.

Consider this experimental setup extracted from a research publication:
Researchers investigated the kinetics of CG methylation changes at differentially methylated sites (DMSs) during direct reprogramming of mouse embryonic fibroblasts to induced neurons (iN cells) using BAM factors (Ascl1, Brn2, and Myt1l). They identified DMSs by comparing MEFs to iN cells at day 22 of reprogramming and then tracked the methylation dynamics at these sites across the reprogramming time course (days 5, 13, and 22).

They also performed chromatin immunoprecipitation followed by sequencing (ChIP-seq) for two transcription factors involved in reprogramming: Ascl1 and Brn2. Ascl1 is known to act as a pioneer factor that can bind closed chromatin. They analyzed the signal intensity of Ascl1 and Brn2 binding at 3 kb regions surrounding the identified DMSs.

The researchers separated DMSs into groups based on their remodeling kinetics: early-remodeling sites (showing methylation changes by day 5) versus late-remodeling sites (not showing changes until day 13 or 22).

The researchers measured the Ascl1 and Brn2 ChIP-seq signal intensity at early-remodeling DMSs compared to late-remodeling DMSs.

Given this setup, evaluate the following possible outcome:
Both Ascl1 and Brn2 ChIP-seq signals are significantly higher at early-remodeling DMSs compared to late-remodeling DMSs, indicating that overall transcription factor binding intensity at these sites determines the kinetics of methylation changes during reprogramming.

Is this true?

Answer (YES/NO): NO